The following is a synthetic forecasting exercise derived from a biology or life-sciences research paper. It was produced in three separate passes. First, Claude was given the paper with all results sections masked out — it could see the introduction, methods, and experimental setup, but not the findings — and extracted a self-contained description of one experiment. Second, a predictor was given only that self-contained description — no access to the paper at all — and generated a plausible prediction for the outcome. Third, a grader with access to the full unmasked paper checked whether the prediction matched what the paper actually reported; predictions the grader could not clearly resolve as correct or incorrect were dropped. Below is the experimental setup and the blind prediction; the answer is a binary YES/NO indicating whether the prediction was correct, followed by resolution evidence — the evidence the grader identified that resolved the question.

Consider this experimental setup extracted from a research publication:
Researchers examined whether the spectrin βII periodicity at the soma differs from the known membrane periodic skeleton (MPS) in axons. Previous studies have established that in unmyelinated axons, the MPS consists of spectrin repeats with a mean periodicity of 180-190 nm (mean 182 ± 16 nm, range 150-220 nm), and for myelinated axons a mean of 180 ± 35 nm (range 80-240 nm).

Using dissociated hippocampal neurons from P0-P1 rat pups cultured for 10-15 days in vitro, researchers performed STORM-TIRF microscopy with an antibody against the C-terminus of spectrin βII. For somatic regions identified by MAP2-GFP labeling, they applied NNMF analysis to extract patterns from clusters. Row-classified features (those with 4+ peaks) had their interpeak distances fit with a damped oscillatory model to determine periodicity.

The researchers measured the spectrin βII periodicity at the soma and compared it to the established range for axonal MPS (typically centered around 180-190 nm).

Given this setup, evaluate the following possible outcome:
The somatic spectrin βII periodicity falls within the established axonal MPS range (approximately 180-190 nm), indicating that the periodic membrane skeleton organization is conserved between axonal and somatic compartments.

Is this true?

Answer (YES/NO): NO